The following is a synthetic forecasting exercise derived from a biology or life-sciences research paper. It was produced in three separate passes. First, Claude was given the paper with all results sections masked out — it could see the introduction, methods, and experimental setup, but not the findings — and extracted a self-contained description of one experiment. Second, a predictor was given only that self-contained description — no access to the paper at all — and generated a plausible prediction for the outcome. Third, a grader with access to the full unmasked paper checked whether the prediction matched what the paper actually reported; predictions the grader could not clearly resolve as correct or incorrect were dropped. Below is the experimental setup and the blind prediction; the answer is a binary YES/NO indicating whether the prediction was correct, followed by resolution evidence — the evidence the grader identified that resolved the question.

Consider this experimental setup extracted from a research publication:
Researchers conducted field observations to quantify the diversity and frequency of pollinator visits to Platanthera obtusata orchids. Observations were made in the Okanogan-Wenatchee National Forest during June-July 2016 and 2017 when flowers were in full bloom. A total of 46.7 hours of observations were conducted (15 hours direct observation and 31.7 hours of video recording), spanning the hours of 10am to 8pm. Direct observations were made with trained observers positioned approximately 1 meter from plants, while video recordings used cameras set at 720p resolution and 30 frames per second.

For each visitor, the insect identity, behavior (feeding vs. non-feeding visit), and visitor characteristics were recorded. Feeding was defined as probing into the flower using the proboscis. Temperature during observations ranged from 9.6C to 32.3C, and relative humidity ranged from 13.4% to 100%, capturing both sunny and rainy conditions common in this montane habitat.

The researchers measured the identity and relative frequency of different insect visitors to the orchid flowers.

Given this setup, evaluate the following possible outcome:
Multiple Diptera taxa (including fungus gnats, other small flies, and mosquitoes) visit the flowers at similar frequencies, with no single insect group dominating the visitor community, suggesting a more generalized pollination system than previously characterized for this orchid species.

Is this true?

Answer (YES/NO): NO